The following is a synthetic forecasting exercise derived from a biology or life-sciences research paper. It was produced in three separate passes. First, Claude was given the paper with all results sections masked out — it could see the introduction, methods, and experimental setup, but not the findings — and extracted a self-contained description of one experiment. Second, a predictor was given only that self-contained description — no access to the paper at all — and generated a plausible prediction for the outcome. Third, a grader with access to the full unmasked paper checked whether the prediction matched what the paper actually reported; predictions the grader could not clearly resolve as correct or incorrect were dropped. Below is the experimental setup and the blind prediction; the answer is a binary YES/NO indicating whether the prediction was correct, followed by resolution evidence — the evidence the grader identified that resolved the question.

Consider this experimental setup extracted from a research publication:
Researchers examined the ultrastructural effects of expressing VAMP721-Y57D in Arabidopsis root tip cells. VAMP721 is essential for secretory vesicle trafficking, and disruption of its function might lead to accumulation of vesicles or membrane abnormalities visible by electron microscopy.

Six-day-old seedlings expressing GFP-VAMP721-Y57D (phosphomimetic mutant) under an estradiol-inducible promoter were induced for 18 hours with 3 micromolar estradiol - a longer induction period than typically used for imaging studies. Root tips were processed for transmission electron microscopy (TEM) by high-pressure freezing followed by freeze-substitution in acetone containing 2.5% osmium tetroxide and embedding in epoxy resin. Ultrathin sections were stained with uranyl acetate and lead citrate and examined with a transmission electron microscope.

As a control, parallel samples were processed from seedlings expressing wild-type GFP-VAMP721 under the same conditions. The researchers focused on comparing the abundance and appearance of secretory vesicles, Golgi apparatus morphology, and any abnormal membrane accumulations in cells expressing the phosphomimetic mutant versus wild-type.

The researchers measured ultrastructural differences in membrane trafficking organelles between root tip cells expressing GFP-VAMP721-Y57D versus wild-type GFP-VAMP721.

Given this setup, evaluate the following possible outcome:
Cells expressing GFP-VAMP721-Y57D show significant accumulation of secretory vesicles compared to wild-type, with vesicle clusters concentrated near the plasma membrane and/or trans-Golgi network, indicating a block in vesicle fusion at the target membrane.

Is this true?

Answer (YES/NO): YES